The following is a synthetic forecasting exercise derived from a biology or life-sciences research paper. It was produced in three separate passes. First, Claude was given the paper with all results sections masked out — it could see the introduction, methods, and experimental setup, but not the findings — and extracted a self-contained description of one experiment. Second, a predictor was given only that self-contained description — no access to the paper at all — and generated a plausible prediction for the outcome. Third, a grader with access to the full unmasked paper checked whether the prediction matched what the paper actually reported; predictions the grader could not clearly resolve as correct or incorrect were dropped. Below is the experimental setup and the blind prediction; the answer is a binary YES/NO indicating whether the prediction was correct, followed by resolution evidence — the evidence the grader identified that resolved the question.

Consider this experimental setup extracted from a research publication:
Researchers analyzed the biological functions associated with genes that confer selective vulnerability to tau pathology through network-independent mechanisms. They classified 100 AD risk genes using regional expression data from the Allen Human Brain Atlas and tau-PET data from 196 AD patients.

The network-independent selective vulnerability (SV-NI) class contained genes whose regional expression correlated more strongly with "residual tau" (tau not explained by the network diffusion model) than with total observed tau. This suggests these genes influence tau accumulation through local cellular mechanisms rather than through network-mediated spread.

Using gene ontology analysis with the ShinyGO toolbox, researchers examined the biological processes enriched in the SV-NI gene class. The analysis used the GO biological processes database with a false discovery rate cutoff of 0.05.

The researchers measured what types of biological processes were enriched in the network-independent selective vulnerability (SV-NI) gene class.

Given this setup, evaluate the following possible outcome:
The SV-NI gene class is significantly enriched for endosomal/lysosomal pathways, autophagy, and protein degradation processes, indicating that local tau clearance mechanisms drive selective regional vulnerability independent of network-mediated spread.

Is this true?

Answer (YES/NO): NO